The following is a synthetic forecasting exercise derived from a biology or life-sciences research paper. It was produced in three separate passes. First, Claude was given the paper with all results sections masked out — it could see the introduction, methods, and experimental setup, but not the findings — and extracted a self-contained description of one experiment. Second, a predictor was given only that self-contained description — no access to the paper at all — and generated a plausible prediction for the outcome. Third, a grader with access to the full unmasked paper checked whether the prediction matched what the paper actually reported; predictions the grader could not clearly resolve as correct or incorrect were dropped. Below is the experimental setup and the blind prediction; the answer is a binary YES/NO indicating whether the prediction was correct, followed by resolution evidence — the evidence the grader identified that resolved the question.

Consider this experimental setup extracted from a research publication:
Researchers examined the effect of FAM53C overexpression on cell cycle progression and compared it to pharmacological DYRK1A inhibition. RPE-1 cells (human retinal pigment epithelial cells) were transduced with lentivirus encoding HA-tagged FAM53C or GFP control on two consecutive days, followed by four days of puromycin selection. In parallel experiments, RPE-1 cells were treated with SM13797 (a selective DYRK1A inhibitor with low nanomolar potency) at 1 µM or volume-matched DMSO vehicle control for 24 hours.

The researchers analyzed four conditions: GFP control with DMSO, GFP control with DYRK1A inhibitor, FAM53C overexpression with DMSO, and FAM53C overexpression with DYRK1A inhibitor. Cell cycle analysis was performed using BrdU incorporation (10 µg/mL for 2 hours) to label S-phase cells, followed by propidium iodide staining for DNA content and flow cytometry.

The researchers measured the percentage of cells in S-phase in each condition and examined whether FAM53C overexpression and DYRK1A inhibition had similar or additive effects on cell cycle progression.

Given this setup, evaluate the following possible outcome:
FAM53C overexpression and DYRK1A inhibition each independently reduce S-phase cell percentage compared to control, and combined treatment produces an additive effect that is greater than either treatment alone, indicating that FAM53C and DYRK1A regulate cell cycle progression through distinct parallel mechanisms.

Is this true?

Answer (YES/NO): NO